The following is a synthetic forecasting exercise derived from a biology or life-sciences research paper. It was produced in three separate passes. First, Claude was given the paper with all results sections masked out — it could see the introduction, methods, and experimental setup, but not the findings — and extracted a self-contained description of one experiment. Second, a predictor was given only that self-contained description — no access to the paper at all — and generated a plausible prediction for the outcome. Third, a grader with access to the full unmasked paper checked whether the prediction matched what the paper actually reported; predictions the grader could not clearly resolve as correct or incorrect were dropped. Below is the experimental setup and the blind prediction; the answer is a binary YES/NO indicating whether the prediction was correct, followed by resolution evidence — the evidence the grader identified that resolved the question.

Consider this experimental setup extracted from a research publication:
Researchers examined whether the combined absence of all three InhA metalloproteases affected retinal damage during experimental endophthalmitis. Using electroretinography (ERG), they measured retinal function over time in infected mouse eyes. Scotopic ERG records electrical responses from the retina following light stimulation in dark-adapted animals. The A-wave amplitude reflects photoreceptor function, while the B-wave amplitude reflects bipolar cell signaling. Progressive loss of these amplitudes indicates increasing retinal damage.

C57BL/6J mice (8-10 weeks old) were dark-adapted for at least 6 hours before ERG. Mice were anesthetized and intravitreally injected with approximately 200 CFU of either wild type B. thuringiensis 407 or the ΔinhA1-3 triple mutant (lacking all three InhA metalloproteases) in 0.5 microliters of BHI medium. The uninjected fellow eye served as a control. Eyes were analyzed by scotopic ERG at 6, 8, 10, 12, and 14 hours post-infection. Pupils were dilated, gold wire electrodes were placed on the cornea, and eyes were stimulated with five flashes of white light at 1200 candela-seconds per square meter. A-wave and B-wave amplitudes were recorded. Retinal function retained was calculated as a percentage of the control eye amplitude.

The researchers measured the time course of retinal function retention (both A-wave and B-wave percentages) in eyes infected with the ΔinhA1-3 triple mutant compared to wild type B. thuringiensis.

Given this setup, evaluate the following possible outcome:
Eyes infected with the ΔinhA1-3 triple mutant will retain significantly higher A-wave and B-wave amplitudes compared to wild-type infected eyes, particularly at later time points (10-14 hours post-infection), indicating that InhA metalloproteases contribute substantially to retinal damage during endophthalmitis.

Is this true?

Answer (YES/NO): YES